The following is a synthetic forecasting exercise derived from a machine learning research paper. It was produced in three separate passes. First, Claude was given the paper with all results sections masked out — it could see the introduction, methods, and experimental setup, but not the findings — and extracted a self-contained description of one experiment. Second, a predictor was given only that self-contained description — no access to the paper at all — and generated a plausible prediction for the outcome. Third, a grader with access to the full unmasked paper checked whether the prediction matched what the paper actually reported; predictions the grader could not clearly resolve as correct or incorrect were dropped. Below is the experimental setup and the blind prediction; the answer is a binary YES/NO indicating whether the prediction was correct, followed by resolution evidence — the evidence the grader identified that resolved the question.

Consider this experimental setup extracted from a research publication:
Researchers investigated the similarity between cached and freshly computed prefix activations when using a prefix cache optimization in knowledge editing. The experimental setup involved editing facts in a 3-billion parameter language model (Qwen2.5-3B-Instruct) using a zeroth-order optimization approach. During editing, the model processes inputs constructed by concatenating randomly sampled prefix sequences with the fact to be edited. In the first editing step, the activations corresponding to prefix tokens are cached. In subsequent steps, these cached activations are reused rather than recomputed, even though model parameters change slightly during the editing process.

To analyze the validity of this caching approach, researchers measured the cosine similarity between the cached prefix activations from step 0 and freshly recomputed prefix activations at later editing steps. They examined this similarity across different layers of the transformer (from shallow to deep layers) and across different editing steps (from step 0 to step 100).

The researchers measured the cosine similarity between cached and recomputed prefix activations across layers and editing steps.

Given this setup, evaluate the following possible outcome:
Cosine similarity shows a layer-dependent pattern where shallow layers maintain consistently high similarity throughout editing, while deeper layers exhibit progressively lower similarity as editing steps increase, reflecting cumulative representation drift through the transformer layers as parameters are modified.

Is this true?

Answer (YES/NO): YES